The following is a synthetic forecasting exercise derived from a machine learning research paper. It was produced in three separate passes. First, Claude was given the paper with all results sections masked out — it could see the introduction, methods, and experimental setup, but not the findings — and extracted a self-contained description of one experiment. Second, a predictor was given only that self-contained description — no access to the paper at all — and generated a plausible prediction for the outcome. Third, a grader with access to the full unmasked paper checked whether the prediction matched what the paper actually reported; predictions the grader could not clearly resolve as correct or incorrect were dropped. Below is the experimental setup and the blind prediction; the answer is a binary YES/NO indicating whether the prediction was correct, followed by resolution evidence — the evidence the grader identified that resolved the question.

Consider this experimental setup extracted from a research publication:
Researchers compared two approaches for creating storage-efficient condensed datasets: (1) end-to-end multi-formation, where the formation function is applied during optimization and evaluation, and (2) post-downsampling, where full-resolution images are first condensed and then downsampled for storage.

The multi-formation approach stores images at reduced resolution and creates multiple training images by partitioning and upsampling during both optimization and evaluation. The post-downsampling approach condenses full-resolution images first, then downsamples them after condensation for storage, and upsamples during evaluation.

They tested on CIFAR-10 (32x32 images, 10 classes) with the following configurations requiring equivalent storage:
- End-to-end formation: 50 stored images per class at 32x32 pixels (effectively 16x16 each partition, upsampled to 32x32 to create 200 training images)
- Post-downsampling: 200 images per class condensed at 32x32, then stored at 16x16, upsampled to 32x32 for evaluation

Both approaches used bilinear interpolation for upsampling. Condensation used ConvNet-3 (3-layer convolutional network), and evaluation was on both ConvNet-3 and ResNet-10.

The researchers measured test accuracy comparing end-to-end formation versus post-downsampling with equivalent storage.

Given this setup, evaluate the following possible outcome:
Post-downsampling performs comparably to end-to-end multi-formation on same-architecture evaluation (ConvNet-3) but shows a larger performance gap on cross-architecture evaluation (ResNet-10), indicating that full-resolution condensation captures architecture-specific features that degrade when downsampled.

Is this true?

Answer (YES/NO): NO